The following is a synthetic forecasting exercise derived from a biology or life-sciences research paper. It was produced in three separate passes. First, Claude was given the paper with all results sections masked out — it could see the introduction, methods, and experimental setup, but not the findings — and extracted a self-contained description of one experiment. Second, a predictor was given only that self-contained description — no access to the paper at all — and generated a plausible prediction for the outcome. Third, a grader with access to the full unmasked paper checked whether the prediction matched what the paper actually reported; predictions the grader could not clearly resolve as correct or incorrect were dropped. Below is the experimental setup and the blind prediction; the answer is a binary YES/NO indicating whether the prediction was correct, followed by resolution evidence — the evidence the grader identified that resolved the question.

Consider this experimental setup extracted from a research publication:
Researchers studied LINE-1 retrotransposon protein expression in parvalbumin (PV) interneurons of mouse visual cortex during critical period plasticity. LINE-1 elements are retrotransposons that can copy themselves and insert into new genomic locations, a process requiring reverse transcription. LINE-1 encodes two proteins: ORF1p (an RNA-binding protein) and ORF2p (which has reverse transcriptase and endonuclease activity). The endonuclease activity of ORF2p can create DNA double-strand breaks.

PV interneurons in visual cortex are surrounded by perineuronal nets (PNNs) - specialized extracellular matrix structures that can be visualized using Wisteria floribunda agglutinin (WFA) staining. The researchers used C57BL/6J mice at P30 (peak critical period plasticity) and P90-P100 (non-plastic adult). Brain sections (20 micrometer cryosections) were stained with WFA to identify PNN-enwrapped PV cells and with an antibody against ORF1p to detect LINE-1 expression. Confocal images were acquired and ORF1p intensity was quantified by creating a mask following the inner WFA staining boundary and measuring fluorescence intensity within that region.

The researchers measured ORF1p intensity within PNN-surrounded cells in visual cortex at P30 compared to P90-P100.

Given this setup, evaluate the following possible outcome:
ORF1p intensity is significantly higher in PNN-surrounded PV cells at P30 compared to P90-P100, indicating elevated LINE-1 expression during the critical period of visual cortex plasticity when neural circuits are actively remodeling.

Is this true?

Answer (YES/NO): YES